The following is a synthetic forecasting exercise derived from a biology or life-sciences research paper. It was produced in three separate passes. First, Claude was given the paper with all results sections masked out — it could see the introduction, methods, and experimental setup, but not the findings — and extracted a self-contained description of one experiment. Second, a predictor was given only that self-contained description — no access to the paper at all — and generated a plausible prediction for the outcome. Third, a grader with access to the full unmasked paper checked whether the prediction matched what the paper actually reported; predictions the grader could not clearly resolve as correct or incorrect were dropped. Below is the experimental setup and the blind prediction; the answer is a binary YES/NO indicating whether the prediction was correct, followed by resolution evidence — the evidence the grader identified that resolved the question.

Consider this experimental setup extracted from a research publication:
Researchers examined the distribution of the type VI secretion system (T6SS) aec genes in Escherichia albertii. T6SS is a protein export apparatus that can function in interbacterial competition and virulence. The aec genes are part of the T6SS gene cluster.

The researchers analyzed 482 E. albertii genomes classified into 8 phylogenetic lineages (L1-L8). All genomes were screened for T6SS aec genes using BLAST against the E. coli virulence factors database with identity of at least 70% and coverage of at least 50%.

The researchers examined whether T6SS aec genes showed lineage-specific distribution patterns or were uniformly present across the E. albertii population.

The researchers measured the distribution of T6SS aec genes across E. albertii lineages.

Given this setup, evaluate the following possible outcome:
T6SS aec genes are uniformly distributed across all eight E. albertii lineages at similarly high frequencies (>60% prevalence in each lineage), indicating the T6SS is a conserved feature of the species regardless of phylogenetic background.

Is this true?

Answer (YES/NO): NO